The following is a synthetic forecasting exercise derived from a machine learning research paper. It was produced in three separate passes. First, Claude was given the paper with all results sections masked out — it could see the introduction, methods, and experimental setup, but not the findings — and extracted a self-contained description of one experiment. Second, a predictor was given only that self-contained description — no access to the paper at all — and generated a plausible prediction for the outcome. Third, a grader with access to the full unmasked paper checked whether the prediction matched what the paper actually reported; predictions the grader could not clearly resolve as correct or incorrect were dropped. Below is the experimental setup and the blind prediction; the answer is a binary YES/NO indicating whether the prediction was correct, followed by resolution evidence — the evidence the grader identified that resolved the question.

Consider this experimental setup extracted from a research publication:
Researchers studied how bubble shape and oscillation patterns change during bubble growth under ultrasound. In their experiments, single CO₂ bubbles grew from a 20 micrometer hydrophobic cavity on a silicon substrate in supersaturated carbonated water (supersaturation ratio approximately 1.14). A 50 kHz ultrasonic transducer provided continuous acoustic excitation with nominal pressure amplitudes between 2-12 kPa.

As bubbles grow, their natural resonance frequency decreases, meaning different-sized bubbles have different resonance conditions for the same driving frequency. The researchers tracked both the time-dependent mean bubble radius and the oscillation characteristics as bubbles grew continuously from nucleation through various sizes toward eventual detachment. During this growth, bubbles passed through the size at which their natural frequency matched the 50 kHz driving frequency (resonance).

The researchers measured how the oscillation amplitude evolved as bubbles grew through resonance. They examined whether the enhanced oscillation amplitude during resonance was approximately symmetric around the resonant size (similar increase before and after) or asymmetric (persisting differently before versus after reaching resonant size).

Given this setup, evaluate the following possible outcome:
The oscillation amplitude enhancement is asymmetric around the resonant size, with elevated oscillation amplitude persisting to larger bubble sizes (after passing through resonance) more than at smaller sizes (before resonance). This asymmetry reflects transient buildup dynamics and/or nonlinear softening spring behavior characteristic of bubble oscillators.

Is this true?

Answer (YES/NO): NO